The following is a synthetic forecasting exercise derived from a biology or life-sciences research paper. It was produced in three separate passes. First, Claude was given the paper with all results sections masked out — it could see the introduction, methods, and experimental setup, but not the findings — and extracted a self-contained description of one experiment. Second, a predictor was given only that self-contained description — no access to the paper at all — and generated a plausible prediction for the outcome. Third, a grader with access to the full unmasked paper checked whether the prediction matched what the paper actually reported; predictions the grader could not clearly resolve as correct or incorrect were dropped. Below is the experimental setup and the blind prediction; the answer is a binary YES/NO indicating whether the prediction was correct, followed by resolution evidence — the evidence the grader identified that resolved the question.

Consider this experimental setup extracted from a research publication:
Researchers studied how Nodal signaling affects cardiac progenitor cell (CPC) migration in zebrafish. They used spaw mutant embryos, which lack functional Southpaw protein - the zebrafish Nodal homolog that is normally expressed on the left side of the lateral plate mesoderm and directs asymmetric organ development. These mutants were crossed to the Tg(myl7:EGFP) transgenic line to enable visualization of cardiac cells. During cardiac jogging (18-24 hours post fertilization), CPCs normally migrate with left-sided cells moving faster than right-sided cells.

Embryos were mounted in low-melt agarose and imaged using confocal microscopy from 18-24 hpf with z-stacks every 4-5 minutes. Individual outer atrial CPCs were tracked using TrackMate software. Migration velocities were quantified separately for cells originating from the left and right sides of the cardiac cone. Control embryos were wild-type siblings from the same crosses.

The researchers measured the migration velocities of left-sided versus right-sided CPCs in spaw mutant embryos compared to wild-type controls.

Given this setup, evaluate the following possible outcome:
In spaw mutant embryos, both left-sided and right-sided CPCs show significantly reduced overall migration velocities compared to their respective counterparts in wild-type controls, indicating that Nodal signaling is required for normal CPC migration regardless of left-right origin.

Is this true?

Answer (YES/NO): YES